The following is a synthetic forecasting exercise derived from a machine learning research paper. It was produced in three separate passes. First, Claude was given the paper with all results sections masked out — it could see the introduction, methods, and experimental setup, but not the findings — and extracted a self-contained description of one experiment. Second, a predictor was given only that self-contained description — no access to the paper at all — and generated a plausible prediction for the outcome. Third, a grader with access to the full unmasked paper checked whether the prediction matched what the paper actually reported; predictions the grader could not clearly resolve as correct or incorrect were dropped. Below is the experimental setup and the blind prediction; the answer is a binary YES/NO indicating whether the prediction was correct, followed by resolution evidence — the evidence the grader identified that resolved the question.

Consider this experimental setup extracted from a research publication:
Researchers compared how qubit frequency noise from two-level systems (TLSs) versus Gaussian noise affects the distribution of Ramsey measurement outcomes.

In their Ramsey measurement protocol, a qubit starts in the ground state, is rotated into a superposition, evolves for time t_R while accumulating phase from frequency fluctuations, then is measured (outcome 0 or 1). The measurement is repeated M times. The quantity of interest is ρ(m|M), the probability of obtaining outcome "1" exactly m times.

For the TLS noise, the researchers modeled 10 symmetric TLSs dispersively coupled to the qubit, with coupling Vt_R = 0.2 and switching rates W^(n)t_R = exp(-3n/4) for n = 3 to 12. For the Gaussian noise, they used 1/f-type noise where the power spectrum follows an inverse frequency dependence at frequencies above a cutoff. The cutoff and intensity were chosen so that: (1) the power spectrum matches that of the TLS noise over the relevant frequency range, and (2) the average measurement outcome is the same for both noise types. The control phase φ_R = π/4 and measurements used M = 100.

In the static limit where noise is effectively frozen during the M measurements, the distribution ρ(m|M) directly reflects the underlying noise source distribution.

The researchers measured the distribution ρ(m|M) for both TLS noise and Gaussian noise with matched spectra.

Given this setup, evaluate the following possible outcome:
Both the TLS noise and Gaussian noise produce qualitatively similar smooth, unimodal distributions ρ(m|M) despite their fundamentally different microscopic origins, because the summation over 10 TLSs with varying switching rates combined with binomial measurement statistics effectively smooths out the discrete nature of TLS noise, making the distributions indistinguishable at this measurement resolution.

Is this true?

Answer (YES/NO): NO